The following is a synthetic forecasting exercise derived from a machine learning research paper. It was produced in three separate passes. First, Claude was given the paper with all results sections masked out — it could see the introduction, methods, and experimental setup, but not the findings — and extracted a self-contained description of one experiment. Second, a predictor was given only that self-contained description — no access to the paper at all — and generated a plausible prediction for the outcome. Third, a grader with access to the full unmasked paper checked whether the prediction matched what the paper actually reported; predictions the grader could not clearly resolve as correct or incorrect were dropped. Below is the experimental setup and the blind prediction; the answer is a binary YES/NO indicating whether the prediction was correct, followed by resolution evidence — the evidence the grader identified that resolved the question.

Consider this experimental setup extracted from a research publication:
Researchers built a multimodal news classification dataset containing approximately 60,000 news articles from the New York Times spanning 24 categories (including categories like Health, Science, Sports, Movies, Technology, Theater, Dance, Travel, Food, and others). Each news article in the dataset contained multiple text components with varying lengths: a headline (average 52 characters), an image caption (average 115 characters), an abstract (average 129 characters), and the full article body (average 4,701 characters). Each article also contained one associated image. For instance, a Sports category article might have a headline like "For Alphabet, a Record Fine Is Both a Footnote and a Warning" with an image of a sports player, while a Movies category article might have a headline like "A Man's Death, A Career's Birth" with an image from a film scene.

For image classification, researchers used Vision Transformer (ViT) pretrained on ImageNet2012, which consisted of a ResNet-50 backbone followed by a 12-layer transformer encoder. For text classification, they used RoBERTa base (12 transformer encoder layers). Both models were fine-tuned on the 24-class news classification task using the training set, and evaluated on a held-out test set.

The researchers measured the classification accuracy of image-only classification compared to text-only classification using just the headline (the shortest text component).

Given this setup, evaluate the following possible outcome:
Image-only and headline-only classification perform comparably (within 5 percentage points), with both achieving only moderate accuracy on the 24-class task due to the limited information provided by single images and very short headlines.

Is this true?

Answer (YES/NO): NO